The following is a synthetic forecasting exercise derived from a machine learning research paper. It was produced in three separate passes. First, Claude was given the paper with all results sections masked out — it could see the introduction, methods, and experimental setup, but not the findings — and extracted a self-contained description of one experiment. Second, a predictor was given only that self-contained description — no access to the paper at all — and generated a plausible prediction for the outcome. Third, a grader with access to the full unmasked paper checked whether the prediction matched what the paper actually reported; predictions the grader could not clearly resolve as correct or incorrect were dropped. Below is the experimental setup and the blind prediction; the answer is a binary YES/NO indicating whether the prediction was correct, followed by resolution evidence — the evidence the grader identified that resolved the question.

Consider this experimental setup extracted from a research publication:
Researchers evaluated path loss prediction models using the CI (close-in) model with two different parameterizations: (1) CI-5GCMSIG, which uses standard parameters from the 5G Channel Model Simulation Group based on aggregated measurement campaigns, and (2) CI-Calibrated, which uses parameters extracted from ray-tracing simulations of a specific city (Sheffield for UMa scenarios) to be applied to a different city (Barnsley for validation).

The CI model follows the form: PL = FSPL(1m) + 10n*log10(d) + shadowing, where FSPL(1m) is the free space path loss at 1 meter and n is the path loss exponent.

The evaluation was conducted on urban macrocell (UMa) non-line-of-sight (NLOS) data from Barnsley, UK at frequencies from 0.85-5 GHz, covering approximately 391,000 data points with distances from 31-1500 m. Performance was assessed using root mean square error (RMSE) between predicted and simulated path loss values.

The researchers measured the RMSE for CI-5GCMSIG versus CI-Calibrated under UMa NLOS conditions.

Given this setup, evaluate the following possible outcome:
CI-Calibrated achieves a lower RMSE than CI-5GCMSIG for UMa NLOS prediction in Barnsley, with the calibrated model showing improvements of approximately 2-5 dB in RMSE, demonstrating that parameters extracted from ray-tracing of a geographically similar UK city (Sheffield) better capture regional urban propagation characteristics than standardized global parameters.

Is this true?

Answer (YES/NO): NO